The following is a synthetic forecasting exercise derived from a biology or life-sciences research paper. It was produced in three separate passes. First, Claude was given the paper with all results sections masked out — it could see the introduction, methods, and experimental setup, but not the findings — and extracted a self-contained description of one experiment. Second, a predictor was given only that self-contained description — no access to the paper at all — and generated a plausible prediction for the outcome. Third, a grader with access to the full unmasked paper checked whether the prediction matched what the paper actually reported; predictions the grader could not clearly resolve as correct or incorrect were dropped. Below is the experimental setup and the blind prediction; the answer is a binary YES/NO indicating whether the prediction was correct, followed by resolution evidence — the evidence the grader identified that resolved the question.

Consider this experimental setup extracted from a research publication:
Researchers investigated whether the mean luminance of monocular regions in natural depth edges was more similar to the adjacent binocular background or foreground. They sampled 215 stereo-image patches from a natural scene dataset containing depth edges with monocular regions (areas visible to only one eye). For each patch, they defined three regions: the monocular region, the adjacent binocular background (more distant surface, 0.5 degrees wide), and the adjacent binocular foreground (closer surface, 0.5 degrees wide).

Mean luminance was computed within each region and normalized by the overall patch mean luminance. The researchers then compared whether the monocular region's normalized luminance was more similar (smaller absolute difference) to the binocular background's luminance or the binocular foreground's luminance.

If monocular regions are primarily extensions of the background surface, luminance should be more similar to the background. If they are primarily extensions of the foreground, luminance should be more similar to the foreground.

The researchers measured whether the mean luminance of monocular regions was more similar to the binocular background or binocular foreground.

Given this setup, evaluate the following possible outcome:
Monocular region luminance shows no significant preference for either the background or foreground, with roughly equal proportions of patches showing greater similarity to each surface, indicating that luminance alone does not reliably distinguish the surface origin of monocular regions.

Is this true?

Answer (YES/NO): NO